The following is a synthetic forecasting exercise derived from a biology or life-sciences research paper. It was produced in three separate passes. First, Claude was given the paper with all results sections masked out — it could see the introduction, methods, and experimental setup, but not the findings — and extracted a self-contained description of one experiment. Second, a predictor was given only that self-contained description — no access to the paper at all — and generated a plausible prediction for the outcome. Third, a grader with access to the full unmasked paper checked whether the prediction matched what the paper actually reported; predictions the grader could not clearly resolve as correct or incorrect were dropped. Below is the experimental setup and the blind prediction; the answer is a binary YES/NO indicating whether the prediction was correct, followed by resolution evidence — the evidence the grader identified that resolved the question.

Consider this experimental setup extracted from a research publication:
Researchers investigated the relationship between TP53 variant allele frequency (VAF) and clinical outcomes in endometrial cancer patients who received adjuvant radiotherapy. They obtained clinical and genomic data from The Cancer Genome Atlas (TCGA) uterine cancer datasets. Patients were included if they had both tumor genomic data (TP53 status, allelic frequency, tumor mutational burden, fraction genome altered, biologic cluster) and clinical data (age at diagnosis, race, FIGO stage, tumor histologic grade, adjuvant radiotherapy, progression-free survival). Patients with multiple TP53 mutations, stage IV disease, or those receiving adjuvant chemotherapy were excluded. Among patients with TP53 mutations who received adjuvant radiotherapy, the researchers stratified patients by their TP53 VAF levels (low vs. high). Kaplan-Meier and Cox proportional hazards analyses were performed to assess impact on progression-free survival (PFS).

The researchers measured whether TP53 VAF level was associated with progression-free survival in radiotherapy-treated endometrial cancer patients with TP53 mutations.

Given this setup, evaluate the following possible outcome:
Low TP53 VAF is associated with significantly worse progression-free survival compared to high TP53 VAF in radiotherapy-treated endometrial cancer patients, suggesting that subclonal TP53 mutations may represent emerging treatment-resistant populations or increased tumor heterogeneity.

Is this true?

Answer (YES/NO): NO